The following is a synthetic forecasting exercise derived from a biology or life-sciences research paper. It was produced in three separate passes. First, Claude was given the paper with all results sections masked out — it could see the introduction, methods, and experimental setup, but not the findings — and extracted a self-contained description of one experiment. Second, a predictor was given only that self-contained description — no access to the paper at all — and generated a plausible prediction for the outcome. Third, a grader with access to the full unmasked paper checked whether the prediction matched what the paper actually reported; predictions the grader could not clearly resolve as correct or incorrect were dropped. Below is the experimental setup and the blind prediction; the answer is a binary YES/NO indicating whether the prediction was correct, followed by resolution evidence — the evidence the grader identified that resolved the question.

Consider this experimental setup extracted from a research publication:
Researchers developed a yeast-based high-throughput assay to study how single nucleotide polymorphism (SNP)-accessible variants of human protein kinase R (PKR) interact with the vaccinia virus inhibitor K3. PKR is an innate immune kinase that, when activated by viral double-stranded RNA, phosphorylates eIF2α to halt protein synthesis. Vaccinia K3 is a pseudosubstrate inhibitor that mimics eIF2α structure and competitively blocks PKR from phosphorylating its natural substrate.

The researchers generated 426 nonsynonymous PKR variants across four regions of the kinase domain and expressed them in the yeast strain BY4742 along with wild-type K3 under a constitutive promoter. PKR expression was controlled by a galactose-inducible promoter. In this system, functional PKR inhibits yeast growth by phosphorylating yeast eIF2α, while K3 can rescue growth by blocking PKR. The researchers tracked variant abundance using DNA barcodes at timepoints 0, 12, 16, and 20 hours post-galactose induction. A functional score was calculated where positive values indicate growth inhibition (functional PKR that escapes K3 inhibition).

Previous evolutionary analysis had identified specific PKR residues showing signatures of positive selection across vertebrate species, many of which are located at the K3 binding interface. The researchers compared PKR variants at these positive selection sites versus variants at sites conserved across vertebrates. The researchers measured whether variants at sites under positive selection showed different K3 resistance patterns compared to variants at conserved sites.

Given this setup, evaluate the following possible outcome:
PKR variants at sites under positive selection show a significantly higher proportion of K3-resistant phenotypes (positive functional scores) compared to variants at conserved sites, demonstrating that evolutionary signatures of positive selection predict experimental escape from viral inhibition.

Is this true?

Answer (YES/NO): YES